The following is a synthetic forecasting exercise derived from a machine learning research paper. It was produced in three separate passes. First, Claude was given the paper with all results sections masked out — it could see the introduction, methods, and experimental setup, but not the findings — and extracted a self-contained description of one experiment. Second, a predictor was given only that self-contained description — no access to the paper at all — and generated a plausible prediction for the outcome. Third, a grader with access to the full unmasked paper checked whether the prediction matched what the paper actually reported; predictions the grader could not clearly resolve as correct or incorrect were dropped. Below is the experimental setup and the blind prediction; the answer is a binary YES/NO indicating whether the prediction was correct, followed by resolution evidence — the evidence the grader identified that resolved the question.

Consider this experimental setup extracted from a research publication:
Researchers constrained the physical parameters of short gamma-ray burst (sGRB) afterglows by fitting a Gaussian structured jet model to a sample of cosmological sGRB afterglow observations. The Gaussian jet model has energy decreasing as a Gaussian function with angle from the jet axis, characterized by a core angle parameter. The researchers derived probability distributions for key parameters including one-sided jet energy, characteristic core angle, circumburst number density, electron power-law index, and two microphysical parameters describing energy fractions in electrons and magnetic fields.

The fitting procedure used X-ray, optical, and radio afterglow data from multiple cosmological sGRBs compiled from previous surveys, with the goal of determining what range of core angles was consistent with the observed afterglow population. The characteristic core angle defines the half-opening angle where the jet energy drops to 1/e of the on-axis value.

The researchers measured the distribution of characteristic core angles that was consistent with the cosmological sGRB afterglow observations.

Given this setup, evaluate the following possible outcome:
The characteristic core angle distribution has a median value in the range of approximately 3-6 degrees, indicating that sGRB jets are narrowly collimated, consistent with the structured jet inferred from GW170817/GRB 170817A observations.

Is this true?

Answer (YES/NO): YES